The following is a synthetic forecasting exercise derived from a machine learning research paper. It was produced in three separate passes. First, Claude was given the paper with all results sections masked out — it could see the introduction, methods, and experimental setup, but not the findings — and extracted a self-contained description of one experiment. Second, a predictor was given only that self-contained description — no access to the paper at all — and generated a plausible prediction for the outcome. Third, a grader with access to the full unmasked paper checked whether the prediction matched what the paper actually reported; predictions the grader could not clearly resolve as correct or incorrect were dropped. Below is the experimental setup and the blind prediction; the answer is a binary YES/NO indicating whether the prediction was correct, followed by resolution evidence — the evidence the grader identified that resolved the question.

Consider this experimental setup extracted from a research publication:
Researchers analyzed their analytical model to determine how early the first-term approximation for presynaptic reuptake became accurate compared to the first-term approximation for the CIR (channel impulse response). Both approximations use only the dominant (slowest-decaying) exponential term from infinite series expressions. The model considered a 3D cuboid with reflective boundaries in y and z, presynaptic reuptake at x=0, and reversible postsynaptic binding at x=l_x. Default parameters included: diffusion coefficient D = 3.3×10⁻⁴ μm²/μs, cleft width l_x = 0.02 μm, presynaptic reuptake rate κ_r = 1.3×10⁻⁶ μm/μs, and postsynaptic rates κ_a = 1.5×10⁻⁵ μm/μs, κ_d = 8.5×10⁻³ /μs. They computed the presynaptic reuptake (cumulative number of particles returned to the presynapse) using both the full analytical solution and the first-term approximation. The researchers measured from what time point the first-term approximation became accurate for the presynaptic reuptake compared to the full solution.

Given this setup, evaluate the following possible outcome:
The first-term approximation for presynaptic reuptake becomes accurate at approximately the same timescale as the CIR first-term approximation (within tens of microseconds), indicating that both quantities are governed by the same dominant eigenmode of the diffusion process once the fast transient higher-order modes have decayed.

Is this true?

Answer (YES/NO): NO